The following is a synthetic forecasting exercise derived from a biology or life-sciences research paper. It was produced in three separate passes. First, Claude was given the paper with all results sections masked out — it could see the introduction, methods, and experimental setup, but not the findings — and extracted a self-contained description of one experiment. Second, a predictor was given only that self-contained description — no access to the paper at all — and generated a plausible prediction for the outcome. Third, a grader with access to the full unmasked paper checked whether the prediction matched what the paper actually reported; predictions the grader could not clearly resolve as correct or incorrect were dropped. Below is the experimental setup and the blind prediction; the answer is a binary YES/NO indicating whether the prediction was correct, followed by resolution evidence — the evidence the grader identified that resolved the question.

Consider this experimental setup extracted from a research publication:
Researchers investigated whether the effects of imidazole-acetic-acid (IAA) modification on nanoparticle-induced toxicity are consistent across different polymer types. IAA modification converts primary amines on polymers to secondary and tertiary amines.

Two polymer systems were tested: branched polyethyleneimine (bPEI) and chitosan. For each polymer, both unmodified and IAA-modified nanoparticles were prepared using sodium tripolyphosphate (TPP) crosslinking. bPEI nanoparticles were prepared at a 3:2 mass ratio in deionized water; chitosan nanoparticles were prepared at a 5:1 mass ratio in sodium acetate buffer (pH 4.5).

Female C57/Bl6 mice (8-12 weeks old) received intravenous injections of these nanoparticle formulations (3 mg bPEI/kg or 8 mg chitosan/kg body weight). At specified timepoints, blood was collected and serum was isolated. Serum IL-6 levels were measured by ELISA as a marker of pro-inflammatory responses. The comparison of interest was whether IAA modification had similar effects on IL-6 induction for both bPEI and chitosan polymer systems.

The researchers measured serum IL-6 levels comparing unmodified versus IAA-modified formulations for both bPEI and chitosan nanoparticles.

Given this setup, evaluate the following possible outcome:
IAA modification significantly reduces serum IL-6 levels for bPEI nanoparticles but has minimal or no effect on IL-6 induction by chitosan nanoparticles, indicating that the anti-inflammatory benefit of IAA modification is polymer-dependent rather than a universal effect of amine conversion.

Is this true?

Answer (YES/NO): NO